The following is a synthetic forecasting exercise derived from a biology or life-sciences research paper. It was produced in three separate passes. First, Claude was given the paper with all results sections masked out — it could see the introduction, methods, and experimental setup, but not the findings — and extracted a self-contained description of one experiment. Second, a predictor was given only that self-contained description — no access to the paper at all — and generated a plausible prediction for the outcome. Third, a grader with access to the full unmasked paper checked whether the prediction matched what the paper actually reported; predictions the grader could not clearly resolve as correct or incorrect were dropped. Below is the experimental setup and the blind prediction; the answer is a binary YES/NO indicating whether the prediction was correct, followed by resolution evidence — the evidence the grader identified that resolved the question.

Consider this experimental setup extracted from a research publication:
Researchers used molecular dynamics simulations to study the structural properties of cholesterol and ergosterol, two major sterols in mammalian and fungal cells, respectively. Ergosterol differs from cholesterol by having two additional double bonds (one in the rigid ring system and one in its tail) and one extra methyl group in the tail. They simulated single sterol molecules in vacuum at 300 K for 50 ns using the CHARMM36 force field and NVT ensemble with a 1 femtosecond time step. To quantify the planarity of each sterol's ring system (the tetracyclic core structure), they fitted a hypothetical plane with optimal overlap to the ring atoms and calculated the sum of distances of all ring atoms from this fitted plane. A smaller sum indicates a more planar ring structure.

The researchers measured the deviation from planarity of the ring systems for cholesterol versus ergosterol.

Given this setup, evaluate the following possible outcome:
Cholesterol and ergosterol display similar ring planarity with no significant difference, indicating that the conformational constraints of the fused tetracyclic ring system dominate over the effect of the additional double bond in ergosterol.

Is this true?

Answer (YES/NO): NO